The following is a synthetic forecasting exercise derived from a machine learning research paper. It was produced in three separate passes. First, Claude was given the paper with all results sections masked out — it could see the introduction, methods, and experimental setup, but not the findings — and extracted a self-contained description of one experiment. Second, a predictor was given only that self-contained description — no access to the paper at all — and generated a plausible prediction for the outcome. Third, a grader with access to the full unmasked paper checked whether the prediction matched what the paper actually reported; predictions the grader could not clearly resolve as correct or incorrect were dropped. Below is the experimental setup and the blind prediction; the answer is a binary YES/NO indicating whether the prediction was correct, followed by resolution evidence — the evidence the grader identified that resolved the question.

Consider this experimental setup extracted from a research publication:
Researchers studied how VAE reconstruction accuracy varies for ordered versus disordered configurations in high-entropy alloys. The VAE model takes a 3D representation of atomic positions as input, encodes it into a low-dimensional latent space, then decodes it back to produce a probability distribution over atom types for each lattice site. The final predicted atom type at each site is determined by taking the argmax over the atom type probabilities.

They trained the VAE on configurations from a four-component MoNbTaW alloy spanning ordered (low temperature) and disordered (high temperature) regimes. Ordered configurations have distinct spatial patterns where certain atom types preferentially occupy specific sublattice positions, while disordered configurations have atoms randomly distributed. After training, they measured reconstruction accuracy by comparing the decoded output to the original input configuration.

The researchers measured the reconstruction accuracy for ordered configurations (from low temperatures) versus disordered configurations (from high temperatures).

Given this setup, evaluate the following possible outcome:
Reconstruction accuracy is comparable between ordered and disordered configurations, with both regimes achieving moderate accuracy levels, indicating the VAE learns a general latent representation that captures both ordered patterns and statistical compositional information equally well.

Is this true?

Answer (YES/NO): NO